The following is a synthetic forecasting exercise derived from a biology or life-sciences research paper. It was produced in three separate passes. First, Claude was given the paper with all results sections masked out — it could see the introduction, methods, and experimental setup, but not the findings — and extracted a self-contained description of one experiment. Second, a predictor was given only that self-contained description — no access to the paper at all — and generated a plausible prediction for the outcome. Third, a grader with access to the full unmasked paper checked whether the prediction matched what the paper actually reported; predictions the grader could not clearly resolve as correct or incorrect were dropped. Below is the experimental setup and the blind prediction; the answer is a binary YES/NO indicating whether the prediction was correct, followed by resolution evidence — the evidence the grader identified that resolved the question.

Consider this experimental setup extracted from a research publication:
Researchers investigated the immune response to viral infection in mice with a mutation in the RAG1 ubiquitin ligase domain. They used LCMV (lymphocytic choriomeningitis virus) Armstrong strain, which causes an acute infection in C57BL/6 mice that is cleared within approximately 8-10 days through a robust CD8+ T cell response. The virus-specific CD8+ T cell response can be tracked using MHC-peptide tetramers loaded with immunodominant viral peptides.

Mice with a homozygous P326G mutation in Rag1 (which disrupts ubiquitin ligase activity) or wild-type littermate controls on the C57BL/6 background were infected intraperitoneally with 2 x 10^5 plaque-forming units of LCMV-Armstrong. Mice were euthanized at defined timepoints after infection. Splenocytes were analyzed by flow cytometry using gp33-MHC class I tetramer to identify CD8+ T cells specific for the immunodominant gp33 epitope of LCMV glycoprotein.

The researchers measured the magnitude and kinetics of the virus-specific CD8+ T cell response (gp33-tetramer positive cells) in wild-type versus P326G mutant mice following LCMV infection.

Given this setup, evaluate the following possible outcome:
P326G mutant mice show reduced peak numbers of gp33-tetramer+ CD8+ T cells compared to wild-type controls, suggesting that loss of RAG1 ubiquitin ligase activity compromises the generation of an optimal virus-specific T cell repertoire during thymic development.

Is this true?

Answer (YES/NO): NO